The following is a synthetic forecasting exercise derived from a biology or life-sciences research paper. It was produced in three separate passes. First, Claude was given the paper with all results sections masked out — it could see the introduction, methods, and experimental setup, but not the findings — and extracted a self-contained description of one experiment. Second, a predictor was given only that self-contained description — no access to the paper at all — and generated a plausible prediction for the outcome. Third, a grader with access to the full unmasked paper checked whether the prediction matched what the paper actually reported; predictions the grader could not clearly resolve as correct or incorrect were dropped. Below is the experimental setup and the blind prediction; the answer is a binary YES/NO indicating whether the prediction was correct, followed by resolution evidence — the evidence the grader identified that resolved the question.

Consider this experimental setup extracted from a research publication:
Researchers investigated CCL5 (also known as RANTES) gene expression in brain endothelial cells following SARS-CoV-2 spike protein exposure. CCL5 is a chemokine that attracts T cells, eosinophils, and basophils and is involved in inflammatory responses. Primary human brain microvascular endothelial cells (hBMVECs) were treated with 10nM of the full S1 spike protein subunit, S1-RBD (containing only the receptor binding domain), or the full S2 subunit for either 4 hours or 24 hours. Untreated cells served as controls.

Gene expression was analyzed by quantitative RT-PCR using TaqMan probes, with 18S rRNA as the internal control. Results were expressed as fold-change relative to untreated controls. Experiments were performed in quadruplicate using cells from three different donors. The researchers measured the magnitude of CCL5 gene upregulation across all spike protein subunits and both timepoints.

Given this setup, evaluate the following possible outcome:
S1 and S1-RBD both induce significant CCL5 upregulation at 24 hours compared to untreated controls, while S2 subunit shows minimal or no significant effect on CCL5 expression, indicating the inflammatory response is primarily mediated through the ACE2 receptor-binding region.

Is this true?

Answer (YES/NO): NO